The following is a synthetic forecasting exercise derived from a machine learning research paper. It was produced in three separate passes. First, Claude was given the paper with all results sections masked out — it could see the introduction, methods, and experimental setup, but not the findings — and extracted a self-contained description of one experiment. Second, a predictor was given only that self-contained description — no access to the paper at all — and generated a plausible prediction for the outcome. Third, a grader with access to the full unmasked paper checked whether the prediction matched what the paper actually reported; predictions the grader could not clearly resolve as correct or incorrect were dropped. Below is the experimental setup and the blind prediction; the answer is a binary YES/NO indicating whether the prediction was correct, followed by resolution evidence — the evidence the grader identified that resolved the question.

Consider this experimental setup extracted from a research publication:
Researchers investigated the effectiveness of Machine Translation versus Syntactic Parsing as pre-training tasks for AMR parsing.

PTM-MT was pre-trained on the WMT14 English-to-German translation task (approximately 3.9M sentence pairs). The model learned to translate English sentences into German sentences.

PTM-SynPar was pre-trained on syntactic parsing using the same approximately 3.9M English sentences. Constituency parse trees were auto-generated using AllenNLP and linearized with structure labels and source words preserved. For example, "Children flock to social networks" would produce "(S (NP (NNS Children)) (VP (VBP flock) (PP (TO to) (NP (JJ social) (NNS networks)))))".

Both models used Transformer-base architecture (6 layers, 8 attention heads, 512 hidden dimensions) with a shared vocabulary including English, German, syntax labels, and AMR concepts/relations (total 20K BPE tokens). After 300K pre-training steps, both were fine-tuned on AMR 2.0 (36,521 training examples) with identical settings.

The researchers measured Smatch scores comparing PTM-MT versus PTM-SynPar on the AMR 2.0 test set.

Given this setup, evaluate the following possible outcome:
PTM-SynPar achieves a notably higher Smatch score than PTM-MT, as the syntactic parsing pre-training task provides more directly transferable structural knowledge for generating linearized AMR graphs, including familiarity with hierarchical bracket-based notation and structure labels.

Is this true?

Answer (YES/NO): NO